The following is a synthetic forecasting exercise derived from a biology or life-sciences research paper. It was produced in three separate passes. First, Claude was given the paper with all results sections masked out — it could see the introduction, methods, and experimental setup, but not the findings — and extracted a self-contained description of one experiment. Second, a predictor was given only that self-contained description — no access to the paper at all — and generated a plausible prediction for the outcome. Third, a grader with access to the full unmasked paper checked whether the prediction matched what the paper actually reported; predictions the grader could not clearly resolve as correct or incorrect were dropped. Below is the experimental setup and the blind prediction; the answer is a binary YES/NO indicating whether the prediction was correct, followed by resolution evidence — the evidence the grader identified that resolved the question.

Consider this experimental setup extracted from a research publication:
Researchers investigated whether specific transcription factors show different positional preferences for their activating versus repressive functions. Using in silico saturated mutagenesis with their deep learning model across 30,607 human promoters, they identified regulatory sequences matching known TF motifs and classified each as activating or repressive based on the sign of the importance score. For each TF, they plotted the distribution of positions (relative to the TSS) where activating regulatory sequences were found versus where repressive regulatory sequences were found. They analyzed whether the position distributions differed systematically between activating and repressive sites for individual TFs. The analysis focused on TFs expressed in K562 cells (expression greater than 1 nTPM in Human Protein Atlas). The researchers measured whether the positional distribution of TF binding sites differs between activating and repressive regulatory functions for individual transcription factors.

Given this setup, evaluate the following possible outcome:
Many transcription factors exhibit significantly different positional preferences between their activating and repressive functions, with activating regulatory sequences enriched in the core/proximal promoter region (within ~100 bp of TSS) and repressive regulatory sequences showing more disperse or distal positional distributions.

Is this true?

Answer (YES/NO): NO